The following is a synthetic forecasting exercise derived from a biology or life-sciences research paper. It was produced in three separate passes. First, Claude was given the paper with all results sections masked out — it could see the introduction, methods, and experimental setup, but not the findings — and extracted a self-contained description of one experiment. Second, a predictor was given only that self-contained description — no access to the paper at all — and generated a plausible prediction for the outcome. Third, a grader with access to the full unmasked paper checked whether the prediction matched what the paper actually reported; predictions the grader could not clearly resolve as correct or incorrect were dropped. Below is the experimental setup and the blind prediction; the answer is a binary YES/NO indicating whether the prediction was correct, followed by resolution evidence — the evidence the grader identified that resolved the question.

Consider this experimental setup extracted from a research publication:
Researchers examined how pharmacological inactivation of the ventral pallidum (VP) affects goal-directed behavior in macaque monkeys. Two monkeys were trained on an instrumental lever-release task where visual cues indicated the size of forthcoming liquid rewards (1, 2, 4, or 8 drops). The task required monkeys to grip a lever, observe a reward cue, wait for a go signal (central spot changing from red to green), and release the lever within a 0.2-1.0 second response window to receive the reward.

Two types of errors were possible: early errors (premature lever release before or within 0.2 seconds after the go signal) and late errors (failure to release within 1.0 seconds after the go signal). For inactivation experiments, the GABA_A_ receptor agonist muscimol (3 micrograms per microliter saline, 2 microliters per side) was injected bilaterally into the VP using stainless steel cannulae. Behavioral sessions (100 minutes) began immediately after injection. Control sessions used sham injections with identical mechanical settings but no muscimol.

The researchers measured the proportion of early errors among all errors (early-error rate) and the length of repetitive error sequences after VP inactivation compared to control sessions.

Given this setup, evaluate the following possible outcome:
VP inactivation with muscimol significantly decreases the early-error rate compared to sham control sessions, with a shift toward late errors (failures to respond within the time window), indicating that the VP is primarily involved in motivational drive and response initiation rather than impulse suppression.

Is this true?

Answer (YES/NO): NO